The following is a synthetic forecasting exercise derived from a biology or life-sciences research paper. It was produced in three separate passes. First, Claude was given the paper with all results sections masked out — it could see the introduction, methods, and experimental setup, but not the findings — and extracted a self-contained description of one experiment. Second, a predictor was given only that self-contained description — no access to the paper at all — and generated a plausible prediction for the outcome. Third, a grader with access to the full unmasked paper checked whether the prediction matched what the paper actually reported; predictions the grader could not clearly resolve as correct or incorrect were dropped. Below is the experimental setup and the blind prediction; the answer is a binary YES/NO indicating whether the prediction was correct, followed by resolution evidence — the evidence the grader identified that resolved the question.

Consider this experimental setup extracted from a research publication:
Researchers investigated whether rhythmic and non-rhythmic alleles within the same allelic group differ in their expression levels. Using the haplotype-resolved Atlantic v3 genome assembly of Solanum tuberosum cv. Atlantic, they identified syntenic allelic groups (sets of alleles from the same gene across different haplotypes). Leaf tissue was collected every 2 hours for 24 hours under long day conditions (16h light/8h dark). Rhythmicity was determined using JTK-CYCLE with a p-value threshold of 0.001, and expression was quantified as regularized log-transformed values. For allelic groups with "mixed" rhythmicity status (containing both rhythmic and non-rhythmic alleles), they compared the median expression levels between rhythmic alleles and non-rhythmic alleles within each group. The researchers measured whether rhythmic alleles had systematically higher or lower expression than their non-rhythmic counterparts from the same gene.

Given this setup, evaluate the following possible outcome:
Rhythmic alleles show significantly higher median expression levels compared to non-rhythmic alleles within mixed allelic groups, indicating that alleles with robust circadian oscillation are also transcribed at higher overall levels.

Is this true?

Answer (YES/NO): YES